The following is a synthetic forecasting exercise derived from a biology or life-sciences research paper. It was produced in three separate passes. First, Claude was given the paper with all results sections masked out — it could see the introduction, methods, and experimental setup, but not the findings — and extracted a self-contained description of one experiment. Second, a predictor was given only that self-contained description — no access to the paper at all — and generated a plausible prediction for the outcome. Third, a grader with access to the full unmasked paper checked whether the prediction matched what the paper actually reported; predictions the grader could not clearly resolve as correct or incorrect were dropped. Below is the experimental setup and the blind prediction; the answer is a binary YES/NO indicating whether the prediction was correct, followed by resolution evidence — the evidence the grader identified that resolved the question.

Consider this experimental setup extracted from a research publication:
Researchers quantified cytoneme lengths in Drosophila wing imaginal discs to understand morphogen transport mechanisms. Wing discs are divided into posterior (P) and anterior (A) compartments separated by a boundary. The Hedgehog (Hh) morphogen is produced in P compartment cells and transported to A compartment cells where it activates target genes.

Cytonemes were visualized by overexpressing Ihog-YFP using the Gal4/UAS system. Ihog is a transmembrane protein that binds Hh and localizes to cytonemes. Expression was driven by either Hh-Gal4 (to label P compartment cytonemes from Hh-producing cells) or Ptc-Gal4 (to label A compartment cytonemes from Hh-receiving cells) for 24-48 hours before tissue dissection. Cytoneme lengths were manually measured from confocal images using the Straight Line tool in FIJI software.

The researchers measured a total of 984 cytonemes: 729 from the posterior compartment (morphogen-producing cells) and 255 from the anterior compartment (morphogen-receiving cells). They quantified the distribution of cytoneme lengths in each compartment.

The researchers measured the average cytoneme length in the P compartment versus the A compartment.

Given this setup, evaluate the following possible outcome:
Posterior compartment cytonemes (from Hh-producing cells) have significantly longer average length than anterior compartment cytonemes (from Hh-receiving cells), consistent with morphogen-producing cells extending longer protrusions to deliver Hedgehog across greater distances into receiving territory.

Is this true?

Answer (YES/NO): YES